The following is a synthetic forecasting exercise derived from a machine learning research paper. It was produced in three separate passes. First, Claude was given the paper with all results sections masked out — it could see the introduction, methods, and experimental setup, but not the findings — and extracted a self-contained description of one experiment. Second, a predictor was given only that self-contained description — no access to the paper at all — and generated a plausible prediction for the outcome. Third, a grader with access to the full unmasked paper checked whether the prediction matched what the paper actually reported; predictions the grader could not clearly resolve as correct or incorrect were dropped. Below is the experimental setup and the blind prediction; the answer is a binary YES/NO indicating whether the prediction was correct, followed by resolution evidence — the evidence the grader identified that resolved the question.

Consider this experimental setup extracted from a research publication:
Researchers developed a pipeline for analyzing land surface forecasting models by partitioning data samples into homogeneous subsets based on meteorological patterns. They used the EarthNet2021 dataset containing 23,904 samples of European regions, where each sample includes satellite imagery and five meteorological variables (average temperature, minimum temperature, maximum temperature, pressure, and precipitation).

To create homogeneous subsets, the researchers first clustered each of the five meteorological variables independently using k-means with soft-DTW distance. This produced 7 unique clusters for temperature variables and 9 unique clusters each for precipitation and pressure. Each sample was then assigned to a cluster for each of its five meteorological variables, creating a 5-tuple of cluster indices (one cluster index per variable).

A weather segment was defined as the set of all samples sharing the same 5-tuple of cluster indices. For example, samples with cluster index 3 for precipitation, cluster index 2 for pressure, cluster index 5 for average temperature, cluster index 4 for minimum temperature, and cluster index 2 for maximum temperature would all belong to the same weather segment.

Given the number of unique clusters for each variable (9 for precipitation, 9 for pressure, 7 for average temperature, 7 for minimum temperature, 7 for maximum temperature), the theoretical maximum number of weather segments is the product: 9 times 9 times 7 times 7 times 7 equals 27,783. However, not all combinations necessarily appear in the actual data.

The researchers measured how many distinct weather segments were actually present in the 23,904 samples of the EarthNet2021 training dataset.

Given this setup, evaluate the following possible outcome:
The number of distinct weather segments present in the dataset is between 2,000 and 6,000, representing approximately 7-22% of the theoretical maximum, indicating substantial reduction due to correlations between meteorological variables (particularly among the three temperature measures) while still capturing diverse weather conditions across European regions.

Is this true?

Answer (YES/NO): NO